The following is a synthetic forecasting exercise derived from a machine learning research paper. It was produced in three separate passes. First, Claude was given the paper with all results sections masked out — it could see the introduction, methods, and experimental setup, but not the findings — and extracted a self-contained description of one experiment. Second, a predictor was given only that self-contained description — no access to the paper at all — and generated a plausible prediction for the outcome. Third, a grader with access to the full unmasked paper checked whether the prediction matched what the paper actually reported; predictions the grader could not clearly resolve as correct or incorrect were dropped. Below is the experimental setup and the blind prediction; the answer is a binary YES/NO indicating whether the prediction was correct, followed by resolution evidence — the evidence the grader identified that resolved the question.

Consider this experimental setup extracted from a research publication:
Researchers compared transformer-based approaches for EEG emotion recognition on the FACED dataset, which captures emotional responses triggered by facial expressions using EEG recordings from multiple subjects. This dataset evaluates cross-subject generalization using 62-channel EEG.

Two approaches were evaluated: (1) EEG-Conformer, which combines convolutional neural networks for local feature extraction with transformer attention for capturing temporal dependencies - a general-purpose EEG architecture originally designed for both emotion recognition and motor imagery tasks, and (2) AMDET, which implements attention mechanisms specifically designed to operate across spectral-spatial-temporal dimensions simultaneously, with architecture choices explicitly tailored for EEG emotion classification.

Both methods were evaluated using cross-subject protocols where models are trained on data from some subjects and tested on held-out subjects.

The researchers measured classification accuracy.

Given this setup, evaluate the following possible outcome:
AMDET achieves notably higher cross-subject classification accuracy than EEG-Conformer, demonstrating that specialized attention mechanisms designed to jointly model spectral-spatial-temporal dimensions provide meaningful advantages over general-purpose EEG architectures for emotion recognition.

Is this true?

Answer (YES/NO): NO